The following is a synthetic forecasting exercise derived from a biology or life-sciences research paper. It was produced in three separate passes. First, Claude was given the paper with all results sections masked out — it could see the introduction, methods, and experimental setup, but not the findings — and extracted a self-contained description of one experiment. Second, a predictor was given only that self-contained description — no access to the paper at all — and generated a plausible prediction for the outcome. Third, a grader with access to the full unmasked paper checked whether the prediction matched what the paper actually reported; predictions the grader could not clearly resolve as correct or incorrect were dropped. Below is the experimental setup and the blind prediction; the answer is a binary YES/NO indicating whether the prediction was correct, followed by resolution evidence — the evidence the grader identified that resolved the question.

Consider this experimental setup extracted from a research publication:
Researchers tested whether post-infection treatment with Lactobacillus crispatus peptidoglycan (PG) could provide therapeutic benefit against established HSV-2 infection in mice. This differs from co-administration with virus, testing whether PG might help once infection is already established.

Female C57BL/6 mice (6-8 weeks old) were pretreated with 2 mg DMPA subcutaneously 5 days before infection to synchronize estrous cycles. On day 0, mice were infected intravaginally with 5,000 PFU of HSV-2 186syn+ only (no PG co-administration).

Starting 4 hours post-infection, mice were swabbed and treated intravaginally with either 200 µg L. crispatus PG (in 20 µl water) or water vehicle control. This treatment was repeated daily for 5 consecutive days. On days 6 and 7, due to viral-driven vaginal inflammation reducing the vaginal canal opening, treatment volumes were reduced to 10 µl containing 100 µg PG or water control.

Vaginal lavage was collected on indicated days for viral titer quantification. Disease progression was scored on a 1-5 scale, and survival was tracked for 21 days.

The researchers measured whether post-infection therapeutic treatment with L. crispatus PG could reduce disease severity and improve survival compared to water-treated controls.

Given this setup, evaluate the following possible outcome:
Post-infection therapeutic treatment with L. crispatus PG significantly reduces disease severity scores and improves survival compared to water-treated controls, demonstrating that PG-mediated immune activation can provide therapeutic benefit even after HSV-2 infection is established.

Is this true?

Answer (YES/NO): NO